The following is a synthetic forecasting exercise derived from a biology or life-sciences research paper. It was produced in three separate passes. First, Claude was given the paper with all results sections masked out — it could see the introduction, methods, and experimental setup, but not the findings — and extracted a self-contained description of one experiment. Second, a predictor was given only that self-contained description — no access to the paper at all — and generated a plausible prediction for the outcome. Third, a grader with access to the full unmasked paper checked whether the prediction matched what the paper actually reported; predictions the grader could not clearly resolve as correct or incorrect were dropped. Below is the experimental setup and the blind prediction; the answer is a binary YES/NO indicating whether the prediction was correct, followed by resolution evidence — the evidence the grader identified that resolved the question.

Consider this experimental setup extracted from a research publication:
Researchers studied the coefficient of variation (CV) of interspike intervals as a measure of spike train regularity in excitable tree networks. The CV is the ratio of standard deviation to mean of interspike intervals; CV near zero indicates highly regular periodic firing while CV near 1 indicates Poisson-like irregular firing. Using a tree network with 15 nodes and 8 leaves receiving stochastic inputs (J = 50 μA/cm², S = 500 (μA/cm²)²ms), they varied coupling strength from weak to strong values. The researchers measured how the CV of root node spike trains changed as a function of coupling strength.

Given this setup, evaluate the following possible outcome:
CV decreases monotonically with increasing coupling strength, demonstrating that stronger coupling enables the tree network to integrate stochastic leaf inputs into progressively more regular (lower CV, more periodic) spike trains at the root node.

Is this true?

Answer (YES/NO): NO